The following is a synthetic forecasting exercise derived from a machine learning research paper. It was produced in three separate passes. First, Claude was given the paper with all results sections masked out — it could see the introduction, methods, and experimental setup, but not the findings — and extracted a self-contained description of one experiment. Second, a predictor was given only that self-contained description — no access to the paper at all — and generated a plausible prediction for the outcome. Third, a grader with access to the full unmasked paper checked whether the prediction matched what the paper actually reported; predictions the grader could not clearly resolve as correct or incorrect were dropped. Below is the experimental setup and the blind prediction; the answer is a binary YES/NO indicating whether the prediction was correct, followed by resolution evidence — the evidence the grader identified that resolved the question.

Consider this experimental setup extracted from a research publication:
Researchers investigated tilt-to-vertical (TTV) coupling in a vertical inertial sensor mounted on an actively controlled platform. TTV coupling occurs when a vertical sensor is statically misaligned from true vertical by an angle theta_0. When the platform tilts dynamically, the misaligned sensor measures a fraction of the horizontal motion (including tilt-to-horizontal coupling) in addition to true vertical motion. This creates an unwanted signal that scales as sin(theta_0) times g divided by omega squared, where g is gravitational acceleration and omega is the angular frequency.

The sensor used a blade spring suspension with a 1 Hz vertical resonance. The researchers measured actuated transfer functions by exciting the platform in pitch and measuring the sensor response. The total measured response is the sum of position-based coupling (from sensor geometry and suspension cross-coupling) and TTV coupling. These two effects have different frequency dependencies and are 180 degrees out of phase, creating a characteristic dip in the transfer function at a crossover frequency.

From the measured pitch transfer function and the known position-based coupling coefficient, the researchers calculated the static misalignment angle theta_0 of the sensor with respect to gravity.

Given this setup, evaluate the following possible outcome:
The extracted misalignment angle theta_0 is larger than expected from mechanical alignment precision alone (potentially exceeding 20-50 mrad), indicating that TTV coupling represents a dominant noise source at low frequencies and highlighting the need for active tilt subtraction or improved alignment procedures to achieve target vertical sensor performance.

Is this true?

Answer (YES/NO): NO